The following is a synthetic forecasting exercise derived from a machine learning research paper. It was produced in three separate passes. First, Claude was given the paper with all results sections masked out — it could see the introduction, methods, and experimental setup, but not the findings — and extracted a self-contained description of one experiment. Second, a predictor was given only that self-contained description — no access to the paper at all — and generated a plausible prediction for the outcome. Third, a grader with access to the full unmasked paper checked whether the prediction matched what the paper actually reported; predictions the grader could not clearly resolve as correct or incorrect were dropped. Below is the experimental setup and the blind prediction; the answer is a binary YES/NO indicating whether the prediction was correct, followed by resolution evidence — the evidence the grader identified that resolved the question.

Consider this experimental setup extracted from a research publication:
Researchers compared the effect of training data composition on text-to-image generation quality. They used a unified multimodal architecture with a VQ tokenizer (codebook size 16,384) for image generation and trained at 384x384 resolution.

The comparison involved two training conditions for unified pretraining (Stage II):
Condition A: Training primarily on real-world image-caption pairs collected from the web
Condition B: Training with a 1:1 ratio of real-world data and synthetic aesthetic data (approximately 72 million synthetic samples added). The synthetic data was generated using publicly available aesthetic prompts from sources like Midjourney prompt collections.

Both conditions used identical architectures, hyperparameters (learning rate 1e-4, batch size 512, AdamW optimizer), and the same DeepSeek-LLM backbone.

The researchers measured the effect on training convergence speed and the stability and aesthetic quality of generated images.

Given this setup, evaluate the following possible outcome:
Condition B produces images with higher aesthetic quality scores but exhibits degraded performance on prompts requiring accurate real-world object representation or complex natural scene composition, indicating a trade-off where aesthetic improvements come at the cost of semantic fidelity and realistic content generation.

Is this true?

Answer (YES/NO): NO